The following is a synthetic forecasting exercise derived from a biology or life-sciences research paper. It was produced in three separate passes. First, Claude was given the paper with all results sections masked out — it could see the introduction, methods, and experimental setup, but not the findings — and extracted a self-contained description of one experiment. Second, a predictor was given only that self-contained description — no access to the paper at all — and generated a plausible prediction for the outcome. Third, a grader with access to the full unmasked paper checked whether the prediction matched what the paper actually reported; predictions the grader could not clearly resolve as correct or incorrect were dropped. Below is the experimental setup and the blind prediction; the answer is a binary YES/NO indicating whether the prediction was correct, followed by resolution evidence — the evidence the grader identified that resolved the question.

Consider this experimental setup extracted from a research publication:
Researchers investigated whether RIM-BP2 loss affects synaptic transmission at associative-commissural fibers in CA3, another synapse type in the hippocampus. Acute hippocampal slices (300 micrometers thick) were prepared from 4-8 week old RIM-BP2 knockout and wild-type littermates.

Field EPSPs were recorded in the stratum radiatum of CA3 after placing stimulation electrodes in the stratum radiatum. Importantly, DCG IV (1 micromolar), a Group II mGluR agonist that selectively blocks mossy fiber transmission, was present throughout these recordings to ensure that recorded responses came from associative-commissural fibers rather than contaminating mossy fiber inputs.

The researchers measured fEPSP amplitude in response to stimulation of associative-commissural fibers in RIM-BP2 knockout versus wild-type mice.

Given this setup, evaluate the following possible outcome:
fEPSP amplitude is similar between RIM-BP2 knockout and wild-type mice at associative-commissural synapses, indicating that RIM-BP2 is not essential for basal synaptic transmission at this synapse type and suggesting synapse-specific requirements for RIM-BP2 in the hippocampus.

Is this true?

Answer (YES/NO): YES